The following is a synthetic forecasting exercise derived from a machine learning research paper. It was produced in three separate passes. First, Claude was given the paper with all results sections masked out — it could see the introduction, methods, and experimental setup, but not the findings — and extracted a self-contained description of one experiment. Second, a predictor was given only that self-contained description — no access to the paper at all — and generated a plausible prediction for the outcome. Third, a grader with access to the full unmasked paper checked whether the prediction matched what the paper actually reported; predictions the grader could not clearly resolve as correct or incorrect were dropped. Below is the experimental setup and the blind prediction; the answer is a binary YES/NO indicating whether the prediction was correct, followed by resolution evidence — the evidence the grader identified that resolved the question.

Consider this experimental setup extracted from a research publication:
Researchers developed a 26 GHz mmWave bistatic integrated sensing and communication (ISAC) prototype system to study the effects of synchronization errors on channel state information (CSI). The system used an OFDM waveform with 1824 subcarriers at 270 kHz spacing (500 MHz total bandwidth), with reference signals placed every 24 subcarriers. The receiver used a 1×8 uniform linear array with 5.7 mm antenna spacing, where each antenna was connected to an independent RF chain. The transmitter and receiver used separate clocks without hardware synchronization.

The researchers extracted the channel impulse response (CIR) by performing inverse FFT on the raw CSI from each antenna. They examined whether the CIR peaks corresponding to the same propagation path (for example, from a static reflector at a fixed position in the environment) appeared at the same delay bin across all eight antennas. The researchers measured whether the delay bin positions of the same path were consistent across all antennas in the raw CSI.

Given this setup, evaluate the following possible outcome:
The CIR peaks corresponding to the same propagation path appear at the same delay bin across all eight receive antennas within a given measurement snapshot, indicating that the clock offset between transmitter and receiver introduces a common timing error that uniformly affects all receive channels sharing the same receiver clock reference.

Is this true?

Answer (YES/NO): NO